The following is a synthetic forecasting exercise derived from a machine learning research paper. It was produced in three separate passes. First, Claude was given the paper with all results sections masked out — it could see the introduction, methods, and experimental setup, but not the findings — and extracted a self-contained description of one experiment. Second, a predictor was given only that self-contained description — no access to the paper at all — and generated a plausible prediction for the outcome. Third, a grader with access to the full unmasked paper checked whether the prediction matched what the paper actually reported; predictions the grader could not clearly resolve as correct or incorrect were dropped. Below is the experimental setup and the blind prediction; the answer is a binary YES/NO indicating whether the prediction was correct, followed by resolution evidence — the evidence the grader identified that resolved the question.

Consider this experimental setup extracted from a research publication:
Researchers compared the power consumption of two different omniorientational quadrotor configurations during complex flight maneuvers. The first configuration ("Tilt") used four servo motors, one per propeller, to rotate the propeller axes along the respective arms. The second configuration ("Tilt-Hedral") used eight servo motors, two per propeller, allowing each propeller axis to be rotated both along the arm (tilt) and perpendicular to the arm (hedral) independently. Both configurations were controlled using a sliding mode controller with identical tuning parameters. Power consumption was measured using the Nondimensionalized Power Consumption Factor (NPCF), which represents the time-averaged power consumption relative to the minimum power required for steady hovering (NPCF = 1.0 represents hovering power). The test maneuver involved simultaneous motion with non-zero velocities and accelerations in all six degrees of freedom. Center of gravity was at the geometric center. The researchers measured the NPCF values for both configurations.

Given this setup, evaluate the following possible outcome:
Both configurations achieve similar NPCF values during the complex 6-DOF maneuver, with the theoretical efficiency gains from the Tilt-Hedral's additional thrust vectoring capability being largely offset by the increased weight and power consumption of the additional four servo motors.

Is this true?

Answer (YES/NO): NO